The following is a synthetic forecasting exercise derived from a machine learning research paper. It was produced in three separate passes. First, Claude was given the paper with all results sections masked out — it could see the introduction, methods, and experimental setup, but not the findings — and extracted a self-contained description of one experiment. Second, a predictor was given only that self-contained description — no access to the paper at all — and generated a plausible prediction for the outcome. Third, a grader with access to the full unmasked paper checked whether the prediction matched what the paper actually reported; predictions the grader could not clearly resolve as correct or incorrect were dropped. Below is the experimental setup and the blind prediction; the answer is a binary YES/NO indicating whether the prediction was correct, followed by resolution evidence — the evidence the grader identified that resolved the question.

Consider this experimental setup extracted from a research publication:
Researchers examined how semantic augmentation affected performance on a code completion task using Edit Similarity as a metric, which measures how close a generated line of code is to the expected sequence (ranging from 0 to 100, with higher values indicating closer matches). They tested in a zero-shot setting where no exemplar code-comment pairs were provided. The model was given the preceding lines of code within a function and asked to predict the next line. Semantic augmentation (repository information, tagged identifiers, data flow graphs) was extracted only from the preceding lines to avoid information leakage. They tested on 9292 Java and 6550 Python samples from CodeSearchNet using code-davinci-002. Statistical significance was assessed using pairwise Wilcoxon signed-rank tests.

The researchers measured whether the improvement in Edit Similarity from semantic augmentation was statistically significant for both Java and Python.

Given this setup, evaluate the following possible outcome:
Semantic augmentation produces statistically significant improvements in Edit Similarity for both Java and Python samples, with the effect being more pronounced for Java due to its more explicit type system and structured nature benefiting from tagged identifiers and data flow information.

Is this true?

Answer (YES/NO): YES